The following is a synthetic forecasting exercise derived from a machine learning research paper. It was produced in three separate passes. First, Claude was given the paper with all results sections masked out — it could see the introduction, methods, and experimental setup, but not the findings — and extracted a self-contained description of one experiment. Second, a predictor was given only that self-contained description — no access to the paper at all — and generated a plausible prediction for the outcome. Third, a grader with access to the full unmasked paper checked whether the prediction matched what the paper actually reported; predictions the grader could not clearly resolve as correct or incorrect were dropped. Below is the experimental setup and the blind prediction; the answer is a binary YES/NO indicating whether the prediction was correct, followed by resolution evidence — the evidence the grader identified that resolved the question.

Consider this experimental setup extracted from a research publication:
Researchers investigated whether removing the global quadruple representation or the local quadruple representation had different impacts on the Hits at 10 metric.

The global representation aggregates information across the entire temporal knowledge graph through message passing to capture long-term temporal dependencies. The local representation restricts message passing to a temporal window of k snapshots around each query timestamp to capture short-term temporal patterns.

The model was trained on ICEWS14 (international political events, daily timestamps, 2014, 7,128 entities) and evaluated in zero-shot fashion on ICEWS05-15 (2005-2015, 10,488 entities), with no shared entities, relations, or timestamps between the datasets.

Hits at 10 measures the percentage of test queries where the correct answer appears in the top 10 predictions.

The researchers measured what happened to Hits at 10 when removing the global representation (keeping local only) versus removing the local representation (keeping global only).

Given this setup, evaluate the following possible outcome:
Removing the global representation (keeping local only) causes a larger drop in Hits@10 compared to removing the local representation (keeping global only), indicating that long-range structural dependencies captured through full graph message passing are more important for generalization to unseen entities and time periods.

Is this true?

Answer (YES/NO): YES